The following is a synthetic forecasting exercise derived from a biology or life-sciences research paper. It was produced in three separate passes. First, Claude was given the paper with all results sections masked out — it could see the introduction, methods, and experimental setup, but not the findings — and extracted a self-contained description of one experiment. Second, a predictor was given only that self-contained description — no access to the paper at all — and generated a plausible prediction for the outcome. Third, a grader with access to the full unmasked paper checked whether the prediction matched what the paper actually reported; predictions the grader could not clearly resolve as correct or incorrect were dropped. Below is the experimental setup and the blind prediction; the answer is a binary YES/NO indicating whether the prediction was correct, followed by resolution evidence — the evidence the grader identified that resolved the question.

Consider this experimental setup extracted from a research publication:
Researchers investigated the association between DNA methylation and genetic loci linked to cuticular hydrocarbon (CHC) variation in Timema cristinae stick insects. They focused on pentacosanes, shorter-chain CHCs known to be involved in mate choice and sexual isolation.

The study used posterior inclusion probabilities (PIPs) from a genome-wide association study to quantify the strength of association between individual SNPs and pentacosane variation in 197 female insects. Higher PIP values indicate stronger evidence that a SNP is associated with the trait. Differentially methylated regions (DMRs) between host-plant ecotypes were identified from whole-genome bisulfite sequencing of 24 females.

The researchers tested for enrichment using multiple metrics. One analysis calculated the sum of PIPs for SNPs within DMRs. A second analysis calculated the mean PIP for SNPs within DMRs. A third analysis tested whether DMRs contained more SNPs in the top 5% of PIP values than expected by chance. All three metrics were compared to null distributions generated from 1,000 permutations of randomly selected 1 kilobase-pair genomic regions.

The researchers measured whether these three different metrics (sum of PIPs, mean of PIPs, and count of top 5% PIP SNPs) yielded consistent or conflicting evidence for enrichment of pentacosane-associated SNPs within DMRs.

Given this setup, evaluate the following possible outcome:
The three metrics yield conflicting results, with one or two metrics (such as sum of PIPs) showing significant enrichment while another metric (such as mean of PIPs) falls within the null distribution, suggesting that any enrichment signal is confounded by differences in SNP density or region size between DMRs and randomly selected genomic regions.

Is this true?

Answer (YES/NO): NO